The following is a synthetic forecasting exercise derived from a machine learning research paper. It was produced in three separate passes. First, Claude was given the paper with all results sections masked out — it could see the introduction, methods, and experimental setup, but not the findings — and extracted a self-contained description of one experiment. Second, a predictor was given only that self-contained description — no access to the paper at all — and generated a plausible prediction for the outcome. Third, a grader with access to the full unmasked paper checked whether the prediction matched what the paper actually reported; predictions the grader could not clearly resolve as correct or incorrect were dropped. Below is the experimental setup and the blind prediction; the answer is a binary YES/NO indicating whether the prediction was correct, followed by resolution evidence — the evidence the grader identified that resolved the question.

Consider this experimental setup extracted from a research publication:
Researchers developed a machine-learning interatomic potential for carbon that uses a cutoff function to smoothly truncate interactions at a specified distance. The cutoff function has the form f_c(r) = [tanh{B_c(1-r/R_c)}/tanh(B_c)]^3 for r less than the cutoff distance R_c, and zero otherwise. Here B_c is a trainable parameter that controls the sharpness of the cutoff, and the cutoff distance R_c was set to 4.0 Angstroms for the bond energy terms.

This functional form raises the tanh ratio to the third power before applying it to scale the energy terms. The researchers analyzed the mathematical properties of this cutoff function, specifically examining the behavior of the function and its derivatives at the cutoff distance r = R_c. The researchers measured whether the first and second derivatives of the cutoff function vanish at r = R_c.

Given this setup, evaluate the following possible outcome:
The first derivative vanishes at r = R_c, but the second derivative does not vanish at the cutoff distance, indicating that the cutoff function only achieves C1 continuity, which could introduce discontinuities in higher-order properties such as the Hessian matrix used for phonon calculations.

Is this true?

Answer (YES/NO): NO